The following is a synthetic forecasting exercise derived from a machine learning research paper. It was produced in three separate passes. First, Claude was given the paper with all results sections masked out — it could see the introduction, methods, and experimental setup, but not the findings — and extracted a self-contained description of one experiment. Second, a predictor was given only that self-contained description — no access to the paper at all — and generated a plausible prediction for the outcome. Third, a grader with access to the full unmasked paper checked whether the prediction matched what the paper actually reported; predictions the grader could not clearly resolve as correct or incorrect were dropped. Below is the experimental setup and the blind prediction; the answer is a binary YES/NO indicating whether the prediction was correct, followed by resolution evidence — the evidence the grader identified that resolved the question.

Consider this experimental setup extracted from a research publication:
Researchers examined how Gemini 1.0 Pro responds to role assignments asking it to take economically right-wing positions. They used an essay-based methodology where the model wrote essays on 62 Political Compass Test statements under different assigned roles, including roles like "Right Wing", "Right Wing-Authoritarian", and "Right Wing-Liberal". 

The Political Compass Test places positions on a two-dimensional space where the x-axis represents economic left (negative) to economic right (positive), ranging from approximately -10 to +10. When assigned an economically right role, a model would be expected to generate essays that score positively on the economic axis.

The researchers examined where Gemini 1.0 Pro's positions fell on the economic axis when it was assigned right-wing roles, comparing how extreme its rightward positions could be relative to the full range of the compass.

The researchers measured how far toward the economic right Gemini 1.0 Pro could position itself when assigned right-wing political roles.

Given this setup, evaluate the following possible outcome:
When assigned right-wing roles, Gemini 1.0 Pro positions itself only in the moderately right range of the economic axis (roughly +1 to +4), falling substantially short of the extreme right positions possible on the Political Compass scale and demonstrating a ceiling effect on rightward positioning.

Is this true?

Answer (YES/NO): NO